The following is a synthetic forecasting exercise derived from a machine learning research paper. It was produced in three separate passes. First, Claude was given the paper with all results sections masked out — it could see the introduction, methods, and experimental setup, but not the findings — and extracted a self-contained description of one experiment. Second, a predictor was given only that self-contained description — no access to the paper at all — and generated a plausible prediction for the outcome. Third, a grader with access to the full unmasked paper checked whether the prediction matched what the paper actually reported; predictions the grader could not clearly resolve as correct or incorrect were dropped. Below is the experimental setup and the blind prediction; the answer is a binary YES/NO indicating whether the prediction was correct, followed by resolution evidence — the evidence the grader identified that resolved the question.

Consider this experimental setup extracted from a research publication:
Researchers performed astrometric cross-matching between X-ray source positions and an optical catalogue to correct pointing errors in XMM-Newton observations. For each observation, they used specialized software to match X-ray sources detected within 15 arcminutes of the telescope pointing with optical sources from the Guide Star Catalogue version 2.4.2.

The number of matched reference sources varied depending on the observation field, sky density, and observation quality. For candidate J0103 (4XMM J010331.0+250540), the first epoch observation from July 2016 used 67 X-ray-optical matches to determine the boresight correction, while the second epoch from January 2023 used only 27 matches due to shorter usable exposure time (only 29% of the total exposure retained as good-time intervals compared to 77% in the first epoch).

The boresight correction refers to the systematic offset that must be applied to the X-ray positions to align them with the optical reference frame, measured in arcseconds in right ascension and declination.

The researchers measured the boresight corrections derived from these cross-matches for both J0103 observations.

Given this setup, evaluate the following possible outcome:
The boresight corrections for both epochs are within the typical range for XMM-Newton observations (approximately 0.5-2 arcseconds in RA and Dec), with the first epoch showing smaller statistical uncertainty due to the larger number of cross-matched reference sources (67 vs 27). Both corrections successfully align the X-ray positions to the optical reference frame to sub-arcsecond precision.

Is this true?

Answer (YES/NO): NO